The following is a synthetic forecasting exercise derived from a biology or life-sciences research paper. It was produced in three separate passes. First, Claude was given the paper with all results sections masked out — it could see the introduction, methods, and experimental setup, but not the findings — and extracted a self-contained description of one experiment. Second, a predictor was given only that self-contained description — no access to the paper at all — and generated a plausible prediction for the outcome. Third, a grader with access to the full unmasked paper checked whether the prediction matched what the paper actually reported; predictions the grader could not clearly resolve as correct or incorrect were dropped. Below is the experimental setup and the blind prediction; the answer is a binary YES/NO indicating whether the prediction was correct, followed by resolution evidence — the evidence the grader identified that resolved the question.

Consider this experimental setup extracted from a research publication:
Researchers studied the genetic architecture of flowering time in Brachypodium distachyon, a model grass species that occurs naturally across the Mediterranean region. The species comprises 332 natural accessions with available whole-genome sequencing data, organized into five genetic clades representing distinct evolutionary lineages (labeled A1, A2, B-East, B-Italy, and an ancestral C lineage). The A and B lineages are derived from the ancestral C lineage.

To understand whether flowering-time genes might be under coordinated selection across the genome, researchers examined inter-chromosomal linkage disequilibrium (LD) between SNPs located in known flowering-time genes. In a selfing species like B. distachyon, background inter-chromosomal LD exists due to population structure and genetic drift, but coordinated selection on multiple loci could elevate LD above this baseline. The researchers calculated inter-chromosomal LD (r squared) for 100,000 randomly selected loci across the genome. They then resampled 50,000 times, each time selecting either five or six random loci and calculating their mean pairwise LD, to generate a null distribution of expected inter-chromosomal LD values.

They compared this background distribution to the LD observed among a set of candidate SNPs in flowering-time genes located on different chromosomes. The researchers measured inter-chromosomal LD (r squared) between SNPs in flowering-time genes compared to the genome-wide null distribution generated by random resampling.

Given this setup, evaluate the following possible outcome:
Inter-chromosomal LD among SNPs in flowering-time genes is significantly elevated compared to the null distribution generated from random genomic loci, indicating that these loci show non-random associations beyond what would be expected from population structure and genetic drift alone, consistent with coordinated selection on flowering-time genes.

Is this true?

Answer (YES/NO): YES